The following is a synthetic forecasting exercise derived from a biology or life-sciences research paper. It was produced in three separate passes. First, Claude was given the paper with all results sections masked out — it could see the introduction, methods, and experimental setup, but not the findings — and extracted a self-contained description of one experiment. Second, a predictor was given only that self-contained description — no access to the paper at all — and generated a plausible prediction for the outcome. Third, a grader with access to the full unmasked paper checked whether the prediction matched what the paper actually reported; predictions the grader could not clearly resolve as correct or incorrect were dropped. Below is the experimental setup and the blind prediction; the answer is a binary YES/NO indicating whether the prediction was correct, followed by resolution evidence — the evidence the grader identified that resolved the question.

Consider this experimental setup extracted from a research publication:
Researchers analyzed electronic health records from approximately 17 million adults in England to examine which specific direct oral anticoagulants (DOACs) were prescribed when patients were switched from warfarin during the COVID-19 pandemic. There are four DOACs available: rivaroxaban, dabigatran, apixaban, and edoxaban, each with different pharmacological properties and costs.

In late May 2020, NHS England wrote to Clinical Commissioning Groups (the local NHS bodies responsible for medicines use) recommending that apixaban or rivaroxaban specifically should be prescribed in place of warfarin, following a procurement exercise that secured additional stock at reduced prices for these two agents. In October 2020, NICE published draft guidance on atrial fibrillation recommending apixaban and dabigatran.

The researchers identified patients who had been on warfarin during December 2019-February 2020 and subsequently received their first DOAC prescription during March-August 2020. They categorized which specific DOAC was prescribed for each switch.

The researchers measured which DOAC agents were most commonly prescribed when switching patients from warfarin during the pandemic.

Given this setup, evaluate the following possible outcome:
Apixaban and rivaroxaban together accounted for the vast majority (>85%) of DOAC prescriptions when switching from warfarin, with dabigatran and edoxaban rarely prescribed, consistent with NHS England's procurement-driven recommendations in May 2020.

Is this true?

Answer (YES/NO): NO